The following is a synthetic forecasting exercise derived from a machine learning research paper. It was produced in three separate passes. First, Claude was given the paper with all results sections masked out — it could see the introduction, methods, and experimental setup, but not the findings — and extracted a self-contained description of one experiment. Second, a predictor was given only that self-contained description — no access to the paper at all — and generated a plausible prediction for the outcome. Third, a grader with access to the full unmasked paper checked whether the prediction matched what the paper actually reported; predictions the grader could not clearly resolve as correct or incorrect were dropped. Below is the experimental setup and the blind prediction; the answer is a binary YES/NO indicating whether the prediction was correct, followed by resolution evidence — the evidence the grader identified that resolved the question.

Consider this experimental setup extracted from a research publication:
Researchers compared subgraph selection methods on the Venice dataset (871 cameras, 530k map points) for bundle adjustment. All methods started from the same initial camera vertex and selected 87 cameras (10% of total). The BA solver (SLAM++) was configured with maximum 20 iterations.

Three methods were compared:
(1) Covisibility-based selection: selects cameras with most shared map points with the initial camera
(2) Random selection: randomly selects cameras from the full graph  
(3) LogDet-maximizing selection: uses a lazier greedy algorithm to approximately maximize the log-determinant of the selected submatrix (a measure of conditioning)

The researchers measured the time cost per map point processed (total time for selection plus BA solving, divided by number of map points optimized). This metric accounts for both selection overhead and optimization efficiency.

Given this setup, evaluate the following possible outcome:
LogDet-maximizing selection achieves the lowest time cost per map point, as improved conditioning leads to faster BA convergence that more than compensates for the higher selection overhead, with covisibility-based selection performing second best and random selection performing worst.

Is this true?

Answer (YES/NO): NO